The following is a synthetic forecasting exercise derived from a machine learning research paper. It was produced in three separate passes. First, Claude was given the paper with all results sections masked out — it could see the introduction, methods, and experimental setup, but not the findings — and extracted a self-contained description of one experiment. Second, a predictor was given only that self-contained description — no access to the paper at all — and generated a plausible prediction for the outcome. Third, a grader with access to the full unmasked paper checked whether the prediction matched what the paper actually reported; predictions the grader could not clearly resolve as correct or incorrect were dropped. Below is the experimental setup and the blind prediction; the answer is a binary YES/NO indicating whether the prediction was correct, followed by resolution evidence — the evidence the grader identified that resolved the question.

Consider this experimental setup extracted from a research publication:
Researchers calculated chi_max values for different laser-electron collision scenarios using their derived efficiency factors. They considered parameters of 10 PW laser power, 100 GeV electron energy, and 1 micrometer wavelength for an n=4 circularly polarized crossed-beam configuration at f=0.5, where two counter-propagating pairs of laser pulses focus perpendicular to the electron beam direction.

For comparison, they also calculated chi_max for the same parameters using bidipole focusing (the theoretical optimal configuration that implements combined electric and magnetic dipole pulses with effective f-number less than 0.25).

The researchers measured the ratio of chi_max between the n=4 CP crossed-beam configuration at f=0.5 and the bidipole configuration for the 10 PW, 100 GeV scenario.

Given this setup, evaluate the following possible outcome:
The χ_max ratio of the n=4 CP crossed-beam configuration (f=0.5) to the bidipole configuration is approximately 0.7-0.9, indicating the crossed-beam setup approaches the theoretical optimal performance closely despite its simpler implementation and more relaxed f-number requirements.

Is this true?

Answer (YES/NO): NO